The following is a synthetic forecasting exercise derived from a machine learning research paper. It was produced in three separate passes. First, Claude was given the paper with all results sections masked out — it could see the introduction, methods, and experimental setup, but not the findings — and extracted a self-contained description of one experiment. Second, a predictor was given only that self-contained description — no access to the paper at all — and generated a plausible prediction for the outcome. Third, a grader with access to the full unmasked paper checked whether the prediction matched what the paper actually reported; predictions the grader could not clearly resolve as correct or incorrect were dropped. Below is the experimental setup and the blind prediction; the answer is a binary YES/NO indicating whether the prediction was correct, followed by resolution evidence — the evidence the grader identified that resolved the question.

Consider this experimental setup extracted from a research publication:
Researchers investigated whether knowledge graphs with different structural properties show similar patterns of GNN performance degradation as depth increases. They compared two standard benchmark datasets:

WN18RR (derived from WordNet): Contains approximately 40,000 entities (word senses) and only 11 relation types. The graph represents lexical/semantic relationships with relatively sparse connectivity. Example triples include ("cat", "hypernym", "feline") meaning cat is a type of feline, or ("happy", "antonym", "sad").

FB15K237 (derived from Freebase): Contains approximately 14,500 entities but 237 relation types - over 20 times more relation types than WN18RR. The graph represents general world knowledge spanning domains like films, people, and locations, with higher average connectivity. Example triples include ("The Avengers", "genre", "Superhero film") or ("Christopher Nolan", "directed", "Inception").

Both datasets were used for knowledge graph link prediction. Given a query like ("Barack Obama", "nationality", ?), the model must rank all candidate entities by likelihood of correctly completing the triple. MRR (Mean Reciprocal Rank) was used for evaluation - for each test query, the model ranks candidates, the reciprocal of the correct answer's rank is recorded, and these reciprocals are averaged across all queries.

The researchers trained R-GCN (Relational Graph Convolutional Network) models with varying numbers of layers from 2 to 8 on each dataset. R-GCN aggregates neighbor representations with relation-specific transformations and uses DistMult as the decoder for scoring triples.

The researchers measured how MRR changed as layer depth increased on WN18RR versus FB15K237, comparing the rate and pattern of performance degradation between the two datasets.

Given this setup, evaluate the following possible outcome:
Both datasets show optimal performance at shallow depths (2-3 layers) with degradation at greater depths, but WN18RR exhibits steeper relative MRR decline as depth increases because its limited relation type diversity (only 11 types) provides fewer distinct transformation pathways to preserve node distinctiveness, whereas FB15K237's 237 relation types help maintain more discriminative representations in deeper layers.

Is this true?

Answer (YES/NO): NO